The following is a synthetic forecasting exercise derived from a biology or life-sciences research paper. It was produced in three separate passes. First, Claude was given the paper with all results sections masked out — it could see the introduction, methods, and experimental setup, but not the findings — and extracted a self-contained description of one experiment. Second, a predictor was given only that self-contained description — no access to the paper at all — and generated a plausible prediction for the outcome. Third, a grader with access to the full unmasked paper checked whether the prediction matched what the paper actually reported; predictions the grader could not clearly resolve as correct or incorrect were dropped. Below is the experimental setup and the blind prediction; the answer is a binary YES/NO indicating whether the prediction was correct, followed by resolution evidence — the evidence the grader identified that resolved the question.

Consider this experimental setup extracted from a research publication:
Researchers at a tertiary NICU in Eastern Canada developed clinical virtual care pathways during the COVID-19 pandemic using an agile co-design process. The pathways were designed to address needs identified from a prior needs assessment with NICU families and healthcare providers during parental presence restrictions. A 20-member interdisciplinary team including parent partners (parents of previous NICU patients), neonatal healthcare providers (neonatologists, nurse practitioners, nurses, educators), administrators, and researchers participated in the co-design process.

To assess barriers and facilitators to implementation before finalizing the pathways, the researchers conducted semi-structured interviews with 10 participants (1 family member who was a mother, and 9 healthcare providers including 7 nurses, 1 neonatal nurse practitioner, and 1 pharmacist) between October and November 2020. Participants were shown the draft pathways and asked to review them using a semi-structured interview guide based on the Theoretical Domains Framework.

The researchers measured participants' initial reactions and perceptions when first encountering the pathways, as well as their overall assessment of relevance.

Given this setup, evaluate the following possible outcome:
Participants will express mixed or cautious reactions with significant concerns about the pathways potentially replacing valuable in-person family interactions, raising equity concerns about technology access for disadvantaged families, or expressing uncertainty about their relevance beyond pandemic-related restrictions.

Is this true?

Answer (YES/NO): NO